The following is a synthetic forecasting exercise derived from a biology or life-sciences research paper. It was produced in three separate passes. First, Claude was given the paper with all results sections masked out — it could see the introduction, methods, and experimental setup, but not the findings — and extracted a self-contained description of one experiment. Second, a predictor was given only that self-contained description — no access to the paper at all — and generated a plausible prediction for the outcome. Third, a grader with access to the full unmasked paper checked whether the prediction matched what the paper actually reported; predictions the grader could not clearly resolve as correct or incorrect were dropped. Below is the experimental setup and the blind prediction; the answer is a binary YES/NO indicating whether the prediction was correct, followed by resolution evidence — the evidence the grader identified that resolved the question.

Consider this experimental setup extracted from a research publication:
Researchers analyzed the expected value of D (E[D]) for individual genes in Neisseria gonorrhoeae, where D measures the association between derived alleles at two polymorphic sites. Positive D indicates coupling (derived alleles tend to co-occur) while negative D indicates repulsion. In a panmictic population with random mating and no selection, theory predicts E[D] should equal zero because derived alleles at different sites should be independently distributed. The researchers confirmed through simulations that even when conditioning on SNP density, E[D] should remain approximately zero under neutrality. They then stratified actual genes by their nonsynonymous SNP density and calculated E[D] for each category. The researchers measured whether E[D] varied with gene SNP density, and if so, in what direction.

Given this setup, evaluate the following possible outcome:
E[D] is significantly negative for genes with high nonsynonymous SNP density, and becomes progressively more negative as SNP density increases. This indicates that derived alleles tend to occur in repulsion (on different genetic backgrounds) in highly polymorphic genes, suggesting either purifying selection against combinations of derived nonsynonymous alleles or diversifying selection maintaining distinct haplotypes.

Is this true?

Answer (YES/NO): NO